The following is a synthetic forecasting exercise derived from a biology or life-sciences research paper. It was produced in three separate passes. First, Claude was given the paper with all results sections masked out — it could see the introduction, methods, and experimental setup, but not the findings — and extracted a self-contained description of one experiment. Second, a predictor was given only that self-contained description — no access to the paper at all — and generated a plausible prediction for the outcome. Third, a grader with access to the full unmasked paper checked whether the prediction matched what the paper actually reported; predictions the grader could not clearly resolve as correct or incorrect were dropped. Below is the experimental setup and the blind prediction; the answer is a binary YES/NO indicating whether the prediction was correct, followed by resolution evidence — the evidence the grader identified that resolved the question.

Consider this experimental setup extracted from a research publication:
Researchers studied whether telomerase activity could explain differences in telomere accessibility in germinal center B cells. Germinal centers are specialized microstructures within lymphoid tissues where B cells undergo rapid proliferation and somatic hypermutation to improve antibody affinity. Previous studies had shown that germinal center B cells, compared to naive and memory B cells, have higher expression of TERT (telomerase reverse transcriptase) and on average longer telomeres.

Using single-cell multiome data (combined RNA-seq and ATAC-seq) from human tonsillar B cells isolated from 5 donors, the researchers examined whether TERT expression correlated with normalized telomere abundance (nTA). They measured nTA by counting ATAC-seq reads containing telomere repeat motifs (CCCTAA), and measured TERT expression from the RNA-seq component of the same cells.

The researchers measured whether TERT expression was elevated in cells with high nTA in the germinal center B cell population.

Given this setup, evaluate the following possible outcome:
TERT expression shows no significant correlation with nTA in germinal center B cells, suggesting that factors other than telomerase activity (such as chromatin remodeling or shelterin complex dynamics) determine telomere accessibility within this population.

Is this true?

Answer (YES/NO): YES